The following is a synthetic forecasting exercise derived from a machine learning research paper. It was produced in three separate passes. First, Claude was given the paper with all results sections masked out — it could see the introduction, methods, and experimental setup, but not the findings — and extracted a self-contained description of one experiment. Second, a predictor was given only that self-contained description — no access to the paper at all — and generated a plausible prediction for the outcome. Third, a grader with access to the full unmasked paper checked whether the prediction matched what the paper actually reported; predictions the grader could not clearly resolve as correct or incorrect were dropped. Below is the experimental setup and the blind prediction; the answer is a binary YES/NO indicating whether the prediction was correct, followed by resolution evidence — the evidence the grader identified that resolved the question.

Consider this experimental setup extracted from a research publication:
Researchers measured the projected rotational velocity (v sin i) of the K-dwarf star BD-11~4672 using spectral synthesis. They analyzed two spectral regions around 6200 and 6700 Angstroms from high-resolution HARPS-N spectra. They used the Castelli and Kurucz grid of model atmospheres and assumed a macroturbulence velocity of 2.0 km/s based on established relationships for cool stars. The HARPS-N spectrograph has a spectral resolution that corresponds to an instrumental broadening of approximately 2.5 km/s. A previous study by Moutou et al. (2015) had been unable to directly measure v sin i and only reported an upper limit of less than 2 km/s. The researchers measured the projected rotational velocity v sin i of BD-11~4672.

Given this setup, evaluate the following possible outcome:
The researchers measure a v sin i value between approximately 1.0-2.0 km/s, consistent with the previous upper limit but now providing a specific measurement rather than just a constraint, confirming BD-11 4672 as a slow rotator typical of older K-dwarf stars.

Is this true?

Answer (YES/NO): YES